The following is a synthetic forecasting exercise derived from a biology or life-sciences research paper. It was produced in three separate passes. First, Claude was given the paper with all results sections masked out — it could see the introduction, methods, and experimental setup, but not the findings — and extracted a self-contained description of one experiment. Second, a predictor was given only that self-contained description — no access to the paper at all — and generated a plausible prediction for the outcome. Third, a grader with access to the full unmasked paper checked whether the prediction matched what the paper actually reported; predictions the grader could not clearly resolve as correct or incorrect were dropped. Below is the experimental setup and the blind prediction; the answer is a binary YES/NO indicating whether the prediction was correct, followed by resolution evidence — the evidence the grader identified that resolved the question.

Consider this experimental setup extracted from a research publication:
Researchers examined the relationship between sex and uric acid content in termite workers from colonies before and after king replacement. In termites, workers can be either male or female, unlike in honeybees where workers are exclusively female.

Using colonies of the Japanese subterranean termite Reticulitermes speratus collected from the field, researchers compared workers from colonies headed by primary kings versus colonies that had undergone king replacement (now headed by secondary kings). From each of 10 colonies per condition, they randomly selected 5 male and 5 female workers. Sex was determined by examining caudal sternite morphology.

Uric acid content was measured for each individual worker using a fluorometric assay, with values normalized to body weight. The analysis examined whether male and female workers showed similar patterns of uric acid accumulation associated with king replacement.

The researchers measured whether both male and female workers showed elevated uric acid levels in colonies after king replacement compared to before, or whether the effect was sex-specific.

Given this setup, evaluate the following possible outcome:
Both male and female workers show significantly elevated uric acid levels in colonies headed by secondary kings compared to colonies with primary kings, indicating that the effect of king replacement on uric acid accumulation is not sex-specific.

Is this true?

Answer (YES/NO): YES